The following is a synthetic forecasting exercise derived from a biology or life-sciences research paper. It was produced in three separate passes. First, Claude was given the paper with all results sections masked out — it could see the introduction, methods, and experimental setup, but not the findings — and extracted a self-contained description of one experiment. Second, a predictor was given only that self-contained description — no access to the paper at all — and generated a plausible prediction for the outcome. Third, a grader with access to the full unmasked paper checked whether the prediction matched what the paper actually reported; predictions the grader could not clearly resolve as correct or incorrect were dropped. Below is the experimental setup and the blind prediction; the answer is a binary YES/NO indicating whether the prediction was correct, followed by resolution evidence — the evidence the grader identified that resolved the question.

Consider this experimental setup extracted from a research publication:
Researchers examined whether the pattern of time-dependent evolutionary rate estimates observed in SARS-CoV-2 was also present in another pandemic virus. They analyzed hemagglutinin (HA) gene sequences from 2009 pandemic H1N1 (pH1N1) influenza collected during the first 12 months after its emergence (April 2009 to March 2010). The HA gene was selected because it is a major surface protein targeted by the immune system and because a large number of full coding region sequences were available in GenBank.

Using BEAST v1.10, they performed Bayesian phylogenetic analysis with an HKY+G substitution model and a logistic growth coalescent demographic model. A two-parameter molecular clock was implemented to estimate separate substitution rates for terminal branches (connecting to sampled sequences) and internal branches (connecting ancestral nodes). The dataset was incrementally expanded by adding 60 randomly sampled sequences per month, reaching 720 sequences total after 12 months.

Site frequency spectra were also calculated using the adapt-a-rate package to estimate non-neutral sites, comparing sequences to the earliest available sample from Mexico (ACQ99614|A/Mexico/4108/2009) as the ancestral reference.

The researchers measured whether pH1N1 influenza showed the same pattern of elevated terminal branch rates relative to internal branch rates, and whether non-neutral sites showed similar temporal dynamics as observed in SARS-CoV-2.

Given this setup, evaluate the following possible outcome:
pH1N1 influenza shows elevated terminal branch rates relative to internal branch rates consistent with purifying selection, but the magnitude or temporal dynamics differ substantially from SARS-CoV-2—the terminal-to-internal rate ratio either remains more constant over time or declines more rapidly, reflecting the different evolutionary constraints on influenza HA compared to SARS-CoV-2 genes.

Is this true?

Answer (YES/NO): YES